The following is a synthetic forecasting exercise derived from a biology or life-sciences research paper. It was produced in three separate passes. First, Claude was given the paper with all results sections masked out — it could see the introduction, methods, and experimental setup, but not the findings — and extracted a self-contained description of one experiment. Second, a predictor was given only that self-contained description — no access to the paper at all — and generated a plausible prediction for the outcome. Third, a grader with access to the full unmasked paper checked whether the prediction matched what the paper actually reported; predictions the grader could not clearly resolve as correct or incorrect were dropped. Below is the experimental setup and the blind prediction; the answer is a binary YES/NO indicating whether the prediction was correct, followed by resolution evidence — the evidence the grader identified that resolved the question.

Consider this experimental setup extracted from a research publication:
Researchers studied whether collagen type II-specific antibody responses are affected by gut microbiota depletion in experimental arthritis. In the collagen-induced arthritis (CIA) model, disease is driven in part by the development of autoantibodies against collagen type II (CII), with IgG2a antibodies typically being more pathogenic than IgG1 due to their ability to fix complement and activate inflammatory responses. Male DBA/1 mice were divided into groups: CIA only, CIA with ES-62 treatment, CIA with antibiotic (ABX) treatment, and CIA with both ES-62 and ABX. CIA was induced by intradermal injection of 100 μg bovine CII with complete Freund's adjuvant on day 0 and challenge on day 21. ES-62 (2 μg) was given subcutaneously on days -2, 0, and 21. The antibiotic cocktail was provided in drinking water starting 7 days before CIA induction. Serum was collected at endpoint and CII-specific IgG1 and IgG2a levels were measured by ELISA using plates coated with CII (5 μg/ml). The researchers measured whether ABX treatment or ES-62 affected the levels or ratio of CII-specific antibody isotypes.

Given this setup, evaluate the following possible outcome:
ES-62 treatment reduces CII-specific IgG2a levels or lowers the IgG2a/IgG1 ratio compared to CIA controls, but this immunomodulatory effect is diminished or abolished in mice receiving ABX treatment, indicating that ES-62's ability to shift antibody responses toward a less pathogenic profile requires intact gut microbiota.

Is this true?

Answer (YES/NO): YES